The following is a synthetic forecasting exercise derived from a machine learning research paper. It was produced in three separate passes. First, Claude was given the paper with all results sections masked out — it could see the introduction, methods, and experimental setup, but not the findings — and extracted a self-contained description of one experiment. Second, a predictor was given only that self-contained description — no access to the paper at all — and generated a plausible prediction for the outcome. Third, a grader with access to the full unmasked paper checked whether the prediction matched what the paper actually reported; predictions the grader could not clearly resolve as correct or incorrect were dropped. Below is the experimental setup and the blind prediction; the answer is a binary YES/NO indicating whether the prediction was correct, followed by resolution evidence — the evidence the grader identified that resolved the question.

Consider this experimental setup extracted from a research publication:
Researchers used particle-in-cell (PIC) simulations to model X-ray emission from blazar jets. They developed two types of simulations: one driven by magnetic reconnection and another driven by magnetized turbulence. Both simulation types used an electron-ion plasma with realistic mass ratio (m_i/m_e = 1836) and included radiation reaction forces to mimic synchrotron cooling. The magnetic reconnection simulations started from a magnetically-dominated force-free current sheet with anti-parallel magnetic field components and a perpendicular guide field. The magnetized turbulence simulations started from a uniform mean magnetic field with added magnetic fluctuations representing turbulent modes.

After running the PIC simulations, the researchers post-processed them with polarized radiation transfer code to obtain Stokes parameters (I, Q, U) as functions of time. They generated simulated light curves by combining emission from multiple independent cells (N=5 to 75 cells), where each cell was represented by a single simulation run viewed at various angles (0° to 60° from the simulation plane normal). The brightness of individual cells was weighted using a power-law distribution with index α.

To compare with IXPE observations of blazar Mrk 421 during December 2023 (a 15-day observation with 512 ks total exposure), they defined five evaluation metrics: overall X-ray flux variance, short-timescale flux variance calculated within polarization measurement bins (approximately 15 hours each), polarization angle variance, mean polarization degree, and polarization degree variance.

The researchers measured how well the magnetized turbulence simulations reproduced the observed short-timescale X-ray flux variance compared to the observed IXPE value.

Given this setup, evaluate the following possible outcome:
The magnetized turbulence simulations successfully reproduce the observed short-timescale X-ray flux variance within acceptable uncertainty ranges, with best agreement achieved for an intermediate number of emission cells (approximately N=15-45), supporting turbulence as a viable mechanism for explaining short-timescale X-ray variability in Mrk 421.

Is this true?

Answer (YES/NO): NO